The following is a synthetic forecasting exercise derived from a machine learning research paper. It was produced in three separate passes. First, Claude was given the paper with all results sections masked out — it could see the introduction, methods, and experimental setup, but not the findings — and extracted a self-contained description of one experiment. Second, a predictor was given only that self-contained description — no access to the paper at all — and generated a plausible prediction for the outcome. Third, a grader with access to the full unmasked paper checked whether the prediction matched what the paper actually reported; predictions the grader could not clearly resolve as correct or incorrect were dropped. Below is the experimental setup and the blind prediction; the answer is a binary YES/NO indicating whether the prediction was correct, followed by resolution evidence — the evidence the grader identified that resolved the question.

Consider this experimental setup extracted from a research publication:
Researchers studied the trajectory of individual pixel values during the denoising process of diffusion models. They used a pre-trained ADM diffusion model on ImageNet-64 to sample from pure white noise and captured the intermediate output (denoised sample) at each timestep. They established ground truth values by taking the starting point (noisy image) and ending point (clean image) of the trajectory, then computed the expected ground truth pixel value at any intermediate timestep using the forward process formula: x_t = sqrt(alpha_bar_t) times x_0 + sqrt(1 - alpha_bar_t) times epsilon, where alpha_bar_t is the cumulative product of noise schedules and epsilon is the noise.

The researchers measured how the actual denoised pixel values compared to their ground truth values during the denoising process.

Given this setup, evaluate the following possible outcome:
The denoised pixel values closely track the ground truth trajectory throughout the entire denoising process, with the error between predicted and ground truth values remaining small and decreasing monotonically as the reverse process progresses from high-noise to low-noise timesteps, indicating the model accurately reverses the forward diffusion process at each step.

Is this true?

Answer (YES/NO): NO